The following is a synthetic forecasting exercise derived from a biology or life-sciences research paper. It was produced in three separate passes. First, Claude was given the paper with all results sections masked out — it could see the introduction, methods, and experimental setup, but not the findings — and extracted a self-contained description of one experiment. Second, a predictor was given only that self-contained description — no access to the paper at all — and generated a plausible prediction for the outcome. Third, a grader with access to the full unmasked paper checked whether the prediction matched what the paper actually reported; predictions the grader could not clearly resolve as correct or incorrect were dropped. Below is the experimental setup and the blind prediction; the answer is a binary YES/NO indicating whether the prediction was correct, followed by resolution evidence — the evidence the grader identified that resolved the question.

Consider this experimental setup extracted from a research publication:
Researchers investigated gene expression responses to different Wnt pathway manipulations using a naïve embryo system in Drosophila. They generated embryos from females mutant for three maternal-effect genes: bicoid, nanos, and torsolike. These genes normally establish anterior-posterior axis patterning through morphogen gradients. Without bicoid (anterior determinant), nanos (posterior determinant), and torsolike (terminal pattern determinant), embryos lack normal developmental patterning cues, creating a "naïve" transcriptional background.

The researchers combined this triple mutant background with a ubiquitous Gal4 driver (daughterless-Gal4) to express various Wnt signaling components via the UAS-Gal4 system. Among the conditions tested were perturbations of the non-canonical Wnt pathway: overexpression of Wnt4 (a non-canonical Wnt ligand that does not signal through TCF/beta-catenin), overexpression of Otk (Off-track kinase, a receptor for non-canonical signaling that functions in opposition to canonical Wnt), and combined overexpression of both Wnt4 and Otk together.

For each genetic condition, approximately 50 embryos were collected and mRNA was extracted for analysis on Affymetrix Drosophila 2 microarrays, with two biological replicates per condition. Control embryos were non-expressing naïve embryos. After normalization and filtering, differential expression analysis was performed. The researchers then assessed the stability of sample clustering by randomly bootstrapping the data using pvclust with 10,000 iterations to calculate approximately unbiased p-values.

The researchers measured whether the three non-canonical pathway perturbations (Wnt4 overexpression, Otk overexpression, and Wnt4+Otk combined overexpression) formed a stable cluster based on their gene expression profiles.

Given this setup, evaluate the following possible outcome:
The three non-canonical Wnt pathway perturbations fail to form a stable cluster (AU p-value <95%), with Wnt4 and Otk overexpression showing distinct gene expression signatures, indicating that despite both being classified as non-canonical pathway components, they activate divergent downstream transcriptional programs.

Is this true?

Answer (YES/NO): NO